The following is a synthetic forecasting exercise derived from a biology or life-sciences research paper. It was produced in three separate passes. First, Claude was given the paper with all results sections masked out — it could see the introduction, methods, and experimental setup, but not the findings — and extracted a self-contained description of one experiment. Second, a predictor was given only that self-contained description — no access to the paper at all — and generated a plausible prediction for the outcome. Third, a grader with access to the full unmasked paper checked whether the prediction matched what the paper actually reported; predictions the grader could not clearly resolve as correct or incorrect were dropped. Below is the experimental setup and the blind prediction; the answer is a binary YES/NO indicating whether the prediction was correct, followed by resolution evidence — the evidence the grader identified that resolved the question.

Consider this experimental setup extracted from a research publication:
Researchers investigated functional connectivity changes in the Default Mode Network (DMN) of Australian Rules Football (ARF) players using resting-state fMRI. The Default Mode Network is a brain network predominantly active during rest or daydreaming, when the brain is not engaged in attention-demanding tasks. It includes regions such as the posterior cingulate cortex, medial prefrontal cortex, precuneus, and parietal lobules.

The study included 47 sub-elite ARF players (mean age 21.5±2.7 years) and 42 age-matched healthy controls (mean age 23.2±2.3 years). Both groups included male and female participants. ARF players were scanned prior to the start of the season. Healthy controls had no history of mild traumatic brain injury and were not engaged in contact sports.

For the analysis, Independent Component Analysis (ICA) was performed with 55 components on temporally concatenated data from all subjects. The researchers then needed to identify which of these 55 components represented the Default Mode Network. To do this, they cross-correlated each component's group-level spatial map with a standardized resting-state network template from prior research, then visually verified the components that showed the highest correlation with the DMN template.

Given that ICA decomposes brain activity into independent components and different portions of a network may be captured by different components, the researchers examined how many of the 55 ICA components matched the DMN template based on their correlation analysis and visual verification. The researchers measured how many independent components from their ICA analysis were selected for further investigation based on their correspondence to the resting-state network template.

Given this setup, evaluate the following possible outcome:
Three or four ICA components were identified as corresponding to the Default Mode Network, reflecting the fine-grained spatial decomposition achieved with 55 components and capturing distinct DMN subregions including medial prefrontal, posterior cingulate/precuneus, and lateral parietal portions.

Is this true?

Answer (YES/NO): YES